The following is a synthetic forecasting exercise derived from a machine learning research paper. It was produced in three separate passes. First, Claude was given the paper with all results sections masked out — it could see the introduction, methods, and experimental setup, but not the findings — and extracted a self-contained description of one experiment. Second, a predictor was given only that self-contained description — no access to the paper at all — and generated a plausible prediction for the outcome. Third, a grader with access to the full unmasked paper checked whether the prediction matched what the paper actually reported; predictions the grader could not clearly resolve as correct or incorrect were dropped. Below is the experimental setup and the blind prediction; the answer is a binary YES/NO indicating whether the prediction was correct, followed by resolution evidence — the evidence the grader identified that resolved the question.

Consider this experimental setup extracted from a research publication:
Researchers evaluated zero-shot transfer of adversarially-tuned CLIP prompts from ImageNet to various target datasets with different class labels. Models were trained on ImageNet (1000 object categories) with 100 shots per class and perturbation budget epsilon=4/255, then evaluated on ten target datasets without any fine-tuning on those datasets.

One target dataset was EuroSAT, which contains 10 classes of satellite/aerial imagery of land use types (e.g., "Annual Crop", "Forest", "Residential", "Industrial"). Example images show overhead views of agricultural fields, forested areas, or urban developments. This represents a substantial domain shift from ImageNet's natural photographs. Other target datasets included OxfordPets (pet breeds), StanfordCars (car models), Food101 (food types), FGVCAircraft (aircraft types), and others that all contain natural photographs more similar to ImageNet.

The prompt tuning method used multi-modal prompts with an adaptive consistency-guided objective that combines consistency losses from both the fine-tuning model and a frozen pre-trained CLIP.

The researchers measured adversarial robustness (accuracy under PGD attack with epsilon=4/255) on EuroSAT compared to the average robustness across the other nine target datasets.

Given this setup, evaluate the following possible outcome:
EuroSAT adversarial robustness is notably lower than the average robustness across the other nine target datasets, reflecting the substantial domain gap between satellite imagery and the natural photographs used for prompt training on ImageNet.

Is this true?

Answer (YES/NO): YES